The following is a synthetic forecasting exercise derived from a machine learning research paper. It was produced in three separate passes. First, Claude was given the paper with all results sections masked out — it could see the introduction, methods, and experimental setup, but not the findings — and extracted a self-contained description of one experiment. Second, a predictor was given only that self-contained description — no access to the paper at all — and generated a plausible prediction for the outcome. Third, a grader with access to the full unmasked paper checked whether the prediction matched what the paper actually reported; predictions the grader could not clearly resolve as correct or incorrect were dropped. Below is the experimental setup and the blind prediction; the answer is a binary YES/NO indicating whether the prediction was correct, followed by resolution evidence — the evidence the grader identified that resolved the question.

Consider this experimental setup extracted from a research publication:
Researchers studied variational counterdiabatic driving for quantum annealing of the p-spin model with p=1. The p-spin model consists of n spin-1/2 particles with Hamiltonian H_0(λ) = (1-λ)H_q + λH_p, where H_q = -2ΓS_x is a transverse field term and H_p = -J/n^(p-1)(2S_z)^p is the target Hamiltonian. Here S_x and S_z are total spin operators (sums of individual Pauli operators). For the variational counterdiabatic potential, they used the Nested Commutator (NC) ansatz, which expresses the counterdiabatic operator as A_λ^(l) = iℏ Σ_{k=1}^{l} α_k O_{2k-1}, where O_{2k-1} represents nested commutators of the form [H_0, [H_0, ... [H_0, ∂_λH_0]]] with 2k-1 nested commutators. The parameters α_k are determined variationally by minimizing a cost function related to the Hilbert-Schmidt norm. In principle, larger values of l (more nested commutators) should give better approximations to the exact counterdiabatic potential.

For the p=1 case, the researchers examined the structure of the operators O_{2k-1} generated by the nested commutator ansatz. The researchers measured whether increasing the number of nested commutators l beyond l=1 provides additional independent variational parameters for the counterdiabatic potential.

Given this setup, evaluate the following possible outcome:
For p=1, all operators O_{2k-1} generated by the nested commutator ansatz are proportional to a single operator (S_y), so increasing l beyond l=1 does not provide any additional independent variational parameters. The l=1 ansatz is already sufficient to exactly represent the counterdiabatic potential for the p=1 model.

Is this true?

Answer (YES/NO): YES